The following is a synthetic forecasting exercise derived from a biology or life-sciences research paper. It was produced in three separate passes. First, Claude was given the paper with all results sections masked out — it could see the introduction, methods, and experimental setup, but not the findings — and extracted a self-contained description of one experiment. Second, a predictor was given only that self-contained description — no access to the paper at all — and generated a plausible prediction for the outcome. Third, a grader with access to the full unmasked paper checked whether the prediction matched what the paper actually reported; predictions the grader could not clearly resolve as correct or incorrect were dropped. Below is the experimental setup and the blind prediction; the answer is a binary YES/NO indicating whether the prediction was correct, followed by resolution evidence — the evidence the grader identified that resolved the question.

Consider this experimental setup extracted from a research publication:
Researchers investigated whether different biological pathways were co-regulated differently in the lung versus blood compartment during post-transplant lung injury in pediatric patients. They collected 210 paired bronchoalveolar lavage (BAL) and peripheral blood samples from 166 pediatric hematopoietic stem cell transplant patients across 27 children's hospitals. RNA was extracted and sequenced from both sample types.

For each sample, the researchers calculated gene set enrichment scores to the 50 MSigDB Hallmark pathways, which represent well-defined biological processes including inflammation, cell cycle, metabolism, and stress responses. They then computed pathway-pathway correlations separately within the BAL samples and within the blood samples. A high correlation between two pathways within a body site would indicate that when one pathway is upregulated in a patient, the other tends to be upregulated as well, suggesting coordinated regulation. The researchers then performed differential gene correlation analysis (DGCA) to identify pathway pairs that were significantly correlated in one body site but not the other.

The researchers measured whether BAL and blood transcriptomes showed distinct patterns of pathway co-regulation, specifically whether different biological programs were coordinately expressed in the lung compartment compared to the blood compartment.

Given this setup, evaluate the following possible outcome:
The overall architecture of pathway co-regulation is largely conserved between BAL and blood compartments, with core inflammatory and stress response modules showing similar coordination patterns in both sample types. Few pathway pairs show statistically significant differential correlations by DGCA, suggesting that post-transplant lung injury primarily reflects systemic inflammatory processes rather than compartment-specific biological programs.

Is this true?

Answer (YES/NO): NO